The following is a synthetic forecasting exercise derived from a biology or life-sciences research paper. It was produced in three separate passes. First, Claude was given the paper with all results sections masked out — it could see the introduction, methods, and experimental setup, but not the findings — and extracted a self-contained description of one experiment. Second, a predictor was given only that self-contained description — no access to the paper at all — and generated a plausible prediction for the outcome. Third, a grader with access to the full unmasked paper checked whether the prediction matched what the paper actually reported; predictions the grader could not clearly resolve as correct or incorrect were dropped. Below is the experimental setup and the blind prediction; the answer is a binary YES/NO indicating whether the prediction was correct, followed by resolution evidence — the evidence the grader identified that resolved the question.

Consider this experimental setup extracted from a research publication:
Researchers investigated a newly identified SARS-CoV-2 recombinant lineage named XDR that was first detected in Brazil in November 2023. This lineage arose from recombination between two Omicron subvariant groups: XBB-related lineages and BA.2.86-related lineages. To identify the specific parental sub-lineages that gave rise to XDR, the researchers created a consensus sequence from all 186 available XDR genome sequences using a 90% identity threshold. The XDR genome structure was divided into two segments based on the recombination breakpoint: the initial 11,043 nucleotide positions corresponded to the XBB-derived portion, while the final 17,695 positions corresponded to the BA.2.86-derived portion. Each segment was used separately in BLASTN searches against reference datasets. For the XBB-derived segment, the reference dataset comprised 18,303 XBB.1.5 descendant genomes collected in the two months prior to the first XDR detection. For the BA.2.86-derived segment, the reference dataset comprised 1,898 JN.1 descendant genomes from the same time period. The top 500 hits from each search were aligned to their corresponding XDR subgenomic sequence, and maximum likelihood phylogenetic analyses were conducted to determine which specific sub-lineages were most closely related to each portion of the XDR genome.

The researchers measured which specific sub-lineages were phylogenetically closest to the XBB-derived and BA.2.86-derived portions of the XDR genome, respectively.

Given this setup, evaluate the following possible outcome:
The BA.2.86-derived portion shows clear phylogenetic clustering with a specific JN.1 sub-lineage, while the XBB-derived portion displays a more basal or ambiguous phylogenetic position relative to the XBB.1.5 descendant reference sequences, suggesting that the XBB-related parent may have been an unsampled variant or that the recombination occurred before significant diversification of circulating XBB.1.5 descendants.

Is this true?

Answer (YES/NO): NO